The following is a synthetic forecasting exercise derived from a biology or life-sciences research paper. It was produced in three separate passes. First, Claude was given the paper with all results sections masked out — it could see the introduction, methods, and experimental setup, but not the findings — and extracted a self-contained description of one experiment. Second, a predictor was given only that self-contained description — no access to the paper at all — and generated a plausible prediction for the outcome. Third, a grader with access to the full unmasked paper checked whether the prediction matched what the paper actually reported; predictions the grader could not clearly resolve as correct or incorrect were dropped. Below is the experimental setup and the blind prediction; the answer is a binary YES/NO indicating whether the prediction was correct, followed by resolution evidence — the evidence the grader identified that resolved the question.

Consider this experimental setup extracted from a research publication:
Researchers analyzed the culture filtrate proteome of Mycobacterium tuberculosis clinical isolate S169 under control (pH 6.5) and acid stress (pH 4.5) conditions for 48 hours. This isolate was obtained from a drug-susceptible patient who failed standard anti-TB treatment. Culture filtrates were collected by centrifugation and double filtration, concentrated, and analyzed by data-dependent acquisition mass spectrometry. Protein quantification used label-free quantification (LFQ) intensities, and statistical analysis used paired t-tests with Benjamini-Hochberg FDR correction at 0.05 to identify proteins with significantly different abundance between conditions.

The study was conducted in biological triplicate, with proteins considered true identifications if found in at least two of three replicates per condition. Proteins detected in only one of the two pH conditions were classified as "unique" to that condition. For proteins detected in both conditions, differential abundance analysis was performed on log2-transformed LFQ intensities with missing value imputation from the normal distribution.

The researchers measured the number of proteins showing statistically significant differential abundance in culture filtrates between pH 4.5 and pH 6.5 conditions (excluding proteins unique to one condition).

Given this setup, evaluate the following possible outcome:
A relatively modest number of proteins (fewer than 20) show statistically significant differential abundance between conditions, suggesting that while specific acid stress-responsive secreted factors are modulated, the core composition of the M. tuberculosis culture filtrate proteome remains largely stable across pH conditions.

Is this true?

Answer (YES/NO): NO